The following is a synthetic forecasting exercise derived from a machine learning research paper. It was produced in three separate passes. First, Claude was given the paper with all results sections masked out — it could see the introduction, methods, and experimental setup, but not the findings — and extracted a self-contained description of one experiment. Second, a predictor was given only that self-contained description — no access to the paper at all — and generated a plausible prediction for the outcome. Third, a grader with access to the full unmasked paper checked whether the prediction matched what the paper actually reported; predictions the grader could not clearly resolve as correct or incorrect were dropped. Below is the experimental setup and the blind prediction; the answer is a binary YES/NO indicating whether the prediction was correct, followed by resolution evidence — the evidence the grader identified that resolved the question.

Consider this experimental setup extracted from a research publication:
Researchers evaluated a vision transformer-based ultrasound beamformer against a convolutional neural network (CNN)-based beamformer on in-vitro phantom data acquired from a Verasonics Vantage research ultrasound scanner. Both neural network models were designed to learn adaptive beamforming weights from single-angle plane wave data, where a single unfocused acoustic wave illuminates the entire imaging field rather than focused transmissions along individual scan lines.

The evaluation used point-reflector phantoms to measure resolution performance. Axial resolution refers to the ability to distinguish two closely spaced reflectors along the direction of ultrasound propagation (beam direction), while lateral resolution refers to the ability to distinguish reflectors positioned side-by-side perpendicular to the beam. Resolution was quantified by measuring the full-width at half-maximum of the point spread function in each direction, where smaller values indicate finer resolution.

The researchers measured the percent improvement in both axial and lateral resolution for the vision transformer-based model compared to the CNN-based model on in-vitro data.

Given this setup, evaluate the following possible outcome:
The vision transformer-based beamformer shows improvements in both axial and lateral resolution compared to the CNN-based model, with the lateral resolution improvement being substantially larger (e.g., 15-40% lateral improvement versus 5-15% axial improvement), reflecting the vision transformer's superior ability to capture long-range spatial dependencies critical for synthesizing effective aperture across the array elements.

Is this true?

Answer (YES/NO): YES